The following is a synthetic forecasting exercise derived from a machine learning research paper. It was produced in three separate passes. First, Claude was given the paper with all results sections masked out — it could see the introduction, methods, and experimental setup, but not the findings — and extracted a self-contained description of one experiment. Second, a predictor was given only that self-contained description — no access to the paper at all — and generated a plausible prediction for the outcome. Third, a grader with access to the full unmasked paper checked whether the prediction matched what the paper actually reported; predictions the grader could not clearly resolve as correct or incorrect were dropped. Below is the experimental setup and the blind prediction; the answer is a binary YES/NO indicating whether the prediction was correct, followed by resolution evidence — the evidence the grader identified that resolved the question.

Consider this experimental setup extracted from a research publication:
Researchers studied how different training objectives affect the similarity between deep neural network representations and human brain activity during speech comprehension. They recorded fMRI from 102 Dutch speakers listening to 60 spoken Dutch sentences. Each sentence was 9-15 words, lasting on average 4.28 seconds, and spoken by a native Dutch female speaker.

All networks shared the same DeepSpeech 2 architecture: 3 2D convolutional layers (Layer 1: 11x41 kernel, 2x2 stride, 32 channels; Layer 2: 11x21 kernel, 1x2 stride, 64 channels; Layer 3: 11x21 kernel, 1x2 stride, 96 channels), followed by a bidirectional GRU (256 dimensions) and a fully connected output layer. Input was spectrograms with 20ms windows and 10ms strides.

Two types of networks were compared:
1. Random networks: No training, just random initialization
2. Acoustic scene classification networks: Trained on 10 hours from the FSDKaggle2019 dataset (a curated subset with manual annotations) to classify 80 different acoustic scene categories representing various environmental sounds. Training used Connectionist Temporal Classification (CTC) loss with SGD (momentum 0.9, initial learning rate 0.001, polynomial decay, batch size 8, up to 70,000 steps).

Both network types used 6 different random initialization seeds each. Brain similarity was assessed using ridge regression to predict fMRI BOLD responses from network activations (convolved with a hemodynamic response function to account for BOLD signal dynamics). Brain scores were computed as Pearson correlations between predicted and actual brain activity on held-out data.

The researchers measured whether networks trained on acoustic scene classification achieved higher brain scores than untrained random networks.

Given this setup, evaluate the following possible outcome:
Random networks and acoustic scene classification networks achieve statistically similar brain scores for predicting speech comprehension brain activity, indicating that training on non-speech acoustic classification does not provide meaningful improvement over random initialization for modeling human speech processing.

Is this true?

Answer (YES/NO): NO